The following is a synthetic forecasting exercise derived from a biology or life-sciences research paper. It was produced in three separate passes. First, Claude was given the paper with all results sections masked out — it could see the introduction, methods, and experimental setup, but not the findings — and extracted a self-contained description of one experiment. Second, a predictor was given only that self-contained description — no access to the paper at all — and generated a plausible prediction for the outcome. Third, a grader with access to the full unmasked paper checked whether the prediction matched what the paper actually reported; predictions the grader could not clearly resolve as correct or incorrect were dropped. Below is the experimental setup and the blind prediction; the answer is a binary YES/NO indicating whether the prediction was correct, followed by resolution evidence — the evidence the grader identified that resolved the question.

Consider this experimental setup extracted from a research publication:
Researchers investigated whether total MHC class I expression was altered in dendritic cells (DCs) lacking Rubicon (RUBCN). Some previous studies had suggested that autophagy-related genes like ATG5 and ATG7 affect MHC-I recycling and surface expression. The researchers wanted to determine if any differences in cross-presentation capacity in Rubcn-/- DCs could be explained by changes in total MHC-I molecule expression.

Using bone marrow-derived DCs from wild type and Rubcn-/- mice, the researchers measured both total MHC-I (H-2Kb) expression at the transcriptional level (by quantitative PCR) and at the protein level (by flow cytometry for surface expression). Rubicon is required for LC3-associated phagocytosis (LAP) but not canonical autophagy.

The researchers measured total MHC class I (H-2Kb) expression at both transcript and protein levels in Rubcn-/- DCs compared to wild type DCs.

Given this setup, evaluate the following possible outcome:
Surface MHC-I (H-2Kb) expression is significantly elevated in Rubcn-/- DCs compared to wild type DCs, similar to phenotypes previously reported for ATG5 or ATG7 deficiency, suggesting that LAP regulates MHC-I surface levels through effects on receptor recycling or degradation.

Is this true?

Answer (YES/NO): NO